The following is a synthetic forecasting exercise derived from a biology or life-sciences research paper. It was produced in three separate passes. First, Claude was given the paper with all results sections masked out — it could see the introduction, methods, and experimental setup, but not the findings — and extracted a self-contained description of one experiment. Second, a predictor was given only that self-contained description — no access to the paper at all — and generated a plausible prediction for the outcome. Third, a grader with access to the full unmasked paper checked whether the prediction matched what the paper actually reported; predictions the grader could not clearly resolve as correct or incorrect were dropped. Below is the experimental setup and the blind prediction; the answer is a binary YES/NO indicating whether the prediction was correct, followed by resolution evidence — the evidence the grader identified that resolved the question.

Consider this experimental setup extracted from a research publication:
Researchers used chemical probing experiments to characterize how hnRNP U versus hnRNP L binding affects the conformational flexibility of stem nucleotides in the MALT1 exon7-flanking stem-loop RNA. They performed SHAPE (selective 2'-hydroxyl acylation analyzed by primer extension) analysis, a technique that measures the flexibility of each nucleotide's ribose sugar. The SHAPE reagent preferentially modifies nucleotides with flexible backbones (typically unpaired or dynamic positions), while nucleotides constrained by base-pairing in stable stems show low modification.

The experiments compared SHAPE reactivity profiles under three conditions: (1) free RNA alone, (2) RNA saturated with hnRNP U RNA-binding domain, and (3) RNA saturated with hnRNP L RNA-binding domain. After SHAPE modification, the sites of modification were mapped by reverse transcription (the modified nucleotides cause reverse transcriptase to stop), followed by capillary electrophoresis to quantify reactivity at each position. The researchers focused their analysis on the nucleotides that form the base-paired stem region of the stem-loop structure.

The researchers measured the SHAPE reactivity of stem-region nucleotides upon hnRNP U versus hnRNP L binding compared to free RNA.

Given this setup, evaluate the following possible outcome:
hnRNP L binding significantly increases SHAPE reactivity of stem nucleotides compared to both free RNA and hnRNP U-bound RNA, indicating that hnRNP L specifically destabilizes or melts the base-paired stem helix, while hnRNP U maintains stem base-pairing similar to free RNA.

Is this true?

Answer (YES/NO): NO